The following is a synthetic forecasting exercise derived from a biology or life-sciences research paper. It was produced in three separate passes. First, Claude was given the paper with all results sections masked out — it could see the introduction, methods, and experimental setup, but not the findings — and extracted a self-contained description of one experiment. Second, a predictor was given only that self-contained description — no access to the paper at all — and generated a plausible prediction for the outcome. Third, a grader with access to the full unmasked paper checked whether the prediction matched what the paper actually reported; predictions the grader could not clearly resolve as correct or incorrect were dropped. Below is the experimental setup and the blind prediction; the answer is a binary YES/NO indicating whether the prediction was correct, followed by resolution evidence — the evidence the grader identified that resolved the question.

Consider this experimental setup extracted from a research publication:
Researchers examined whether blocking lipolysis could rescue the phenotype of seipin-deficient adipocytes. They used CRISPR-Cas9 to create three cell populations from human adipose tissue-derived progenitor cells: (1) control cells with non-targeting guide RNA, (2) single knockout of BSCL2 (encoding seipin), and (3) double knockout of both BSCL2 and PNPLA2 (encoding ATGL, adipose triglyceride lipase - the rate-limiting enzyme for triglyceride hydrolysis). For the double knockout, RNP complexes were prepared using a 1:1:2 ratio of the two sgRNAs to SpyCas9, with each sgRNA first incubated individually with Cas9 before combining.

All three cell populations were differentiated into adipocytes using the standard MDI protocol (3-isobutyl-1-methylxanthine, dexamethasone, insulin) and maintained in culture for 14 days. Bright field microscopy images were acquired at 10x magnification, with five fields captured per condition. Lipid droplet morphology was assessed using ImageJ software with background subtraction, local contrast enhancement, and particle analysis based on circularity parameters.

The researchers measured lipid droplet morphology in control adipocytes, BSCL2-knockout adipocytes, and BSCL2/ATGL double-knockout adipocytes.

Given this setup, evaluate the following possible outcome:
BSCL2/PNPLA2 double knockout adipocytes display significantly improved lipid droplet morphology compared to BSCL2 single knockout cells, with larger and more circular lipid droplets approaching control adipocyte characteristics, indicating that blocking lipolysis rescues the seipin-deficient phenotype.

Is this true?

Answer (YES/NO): NO